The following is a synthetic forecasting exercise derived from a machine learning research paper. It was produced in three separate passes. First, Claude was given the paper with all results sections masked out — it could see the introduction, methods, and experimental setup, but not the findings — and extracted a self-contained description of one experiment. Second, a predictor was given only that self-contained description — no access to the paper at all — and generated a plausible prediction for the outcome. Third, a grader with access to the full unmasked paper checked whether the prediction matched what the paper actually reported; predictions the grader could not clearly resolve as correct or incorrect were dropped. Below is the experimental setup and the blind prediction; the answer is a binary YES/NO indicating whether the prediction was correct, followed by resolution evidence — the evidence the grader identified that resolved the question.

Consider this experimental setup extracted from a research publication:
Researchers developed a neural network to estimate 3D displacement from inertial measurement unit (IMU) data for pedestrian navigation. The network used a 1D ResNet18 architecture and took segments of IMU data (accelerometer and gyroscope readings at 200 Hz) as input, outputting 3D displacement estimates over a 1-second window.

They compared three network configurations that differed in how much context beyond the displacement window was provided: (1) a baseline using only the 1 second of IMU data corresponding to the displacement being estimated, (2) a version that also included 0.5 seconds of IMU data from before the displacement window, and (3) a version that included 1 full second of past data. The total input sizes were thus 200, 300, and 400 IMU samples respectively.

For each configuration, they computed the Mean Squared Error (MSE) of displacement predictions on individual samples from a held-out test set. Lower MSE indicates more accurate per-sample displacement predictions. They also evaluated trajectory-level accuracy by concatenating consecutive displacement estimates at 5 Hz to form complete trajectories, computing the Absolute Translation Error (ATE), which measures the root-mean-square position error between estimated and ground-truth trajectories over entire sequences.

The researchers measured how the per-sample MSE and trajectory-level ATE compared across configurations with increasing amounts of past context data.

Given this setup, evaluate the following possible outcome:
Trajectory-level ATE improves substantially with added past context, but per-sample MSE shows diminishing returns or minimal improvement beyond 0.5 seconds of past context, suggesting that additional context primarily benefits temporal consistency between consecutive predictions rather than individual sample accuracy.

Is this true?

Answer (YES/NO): NO